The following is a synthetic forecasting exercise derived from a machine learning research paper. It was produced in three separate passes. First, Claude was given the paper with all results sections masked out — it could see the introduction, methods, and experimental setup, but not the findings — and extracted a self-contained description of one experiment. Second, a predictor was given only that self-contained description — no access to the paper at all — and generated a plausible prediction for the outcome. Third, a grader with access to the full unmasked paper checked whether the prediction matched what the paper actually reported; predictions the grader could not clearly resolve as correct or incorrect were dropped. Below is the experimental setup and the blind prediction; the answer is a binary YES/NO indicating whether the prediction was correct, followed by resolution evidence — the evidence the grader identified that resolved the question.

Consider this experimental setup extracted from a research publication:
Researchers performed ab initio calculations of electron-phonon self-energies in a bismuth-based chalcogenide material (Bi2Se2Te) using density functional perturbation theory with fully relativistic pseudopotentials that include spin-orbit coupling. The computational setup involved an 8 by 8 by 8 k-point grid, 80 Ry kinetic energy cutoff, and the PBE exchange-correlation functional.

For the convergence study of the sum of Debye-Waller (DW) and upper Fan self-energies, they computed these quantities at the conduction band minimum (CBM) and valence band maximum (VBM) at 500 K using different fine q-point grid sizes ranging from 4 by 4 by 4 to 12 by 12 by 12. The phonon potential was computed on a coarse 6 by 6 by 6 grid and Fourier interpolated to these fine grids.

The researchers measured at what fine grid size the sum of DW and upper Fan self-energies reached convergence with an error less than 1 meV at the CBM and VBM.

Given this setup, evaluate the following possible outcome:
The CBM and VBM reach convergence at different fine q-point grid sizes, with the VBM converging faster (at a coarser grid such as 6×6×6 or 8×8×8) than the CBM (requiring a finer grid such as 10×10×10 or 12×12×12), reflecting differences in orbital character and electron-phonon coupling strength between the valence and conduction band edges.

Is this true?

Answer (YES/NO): NO